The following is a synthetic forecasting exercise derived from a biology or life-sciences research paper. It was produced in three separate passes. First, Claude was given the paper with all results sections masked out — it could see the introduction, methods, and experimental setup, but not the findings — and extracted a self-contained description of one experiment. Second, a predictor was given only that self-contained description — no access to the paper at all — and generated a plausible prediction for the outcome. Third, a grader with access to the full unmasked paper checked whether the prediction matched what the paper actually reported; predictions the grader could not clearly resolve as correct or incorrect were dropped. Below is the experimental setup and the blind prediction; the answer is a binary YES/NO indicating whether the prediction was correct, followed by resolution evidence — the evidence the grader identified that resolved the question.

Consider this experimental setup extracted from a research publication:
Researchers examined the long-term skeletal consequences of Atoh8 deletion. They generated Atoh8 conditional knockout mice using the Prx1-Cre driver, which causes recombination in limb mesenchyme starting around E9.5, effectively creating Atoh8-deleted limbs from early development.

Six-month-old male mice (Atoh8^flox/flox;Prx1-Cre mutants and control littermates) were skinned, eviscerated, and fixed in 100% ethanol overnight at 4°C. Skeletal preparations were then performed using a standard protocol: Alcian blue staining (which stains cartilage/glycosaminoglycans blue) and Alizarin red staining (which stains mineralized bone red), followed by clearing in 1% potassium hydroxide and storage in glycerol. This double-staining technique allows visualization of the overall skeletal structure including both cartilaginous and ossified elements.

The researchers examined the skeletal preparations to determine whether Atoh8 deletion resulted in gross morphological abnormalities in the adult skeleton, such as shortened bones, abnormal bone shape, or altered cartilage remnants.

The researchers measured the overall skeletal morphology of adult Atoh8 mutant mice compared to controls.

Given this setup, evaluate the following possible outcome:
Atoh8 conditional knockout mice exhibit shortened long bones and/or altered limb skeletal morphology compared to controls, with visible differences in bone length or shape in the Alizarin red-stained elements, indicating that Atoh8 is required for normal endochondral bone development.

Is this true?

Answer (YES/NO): YES